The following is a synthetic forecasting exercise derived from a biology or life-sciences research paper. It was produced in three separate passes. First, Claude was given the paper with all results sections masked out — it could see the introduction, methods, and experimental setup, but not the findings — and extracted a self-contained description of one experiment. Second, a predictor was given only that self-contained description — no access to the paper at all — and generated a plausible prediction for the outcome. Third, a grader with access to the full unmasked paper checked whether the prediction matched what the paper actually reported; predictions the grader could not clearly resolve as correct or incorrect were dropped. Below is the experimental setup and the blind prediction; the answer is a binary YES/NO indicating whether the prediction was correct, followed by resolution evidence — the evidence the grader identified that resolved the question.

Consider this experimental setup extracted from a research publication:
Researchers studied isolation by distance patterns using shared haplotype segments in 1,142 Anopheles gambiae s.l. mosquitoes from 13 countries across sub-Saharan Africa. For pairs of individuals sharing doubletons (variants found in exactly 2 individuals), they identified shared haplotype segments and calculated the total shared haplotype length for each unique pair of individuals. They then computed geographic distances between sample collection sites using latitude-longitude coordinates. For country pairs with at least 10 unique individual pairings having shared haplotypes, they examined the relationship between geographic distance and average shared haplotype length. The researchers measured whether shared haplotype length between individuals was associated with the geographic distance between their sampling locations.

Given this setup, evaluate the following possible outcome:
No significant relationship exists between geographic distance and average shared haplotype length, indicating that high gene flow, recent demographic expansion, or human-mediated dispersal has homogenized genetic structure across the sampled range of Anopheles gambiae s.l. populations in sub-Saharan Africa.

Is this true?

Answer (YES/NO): NO